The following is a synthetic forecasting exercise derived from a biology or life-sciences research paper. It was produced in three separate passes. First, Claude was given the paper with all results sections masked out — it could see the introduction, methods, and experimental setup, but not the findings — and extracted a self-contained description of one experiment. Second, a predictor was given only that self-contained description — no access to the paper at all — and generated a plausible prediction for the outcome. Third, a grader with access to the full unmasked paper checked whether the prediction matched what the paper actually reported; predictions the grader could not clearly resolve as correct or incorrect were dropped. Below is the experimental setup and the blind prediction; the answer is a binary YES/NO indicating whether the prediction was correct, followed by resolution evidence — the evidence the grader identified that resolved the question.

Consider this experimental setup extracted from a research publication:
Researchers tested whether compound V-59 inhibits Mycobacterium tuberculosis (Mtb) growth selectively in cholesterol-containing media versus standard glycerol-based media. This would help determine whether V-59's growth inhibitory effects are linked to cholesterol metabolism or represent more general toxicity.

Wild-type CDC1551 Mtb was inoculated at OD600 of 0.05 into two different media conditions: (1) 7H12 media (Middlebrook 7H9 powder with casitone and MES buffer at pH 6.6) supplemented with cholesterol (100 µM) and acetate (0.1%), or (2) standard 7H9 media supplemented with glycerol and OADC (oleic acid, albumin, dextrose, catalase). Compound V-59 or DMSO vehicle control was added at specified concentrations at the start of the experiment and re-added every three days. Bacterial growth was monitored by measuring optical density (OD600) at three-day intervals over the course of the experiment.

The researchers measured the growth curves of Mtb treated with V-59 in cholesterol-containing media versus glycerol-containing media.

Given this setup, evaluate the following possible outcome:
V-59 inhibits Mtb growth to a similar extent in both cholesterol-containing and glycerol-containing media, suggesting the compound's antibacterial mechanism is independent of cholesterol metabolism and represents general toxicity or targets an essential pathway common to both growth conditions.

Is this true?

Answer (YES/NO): NO